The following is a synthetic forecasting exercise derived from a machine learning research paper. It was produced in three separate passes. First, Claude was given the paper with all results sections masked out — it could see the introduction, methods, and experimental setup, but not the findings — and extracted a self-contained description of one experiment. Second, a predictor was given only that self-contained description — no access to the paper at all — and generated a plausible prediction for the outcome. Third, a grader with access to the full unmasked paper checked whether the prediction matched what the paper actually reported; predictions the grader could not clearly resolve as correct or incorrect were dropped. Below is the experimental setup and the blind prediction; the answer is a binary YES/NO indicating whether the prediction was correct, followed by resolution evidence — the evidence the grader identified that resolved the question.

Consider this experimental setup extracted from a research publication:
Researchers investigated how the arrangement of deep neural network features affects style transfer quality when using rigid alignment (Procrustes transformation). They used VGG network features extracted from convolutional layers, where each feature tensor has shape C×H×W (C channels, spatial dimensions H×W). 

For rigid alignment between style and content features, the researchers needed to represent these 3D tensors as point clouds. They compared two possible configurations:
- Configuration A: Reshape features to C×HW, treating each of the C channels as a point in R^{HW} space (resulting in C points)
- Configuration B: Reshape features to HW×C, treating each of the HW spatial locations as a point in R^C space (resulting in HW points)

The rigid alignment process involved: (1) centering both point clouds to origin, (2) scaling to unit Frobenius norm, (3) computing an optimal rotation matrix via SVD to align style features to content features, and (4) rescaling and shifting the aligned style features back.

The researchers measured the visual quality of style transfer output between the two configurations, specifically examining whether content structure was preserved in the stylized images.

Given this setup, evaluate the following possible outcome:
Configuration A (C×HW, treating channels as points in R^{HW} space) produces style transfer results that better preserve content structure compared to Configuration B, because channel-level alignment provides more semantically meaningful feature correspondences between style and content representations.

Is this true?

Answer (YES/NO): YES